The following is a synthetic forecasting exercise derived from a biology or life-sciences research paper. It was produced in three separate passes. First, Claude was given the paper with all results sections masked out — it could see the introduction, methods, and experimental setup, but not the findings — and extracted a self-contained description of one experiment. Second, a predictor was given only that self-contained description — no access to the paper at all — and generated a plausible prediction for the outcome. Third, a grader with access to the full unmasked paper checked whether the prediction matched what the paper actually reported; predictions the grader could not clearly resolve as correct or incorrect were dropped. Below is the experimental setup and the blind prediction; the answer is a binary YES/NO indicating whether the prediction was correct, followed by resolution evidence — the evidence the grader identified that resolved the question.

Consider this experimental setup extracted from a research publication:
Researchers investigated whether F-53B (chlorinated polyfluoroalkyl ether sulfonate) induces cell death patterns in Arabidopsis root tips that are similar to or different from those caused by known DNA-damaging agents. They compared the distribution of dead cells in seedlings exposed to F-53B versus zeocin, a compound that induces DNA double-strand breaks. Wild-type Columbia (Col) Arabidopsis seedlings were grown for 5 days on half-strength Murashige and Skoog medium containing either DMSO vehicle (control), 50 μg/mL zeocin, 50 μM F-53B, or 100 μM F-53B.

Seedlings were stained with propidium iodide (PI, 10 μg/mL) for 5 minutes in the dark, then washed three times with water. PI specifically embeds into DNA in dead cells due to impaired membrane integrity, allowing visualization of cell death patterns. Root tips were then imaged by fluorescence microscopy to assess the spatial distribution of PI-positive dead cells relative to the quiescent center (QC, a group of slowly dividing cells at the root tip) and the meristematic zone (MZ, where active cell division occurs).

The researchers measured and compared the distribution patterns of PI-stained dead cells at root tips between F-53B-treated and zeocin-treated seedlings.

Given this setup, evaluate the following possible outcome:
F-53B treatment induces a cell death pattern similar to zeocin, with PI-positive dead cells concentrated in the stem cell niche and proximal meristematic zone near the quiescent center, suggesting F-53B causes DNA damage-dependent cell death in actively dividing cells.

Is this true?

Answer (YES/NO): NO